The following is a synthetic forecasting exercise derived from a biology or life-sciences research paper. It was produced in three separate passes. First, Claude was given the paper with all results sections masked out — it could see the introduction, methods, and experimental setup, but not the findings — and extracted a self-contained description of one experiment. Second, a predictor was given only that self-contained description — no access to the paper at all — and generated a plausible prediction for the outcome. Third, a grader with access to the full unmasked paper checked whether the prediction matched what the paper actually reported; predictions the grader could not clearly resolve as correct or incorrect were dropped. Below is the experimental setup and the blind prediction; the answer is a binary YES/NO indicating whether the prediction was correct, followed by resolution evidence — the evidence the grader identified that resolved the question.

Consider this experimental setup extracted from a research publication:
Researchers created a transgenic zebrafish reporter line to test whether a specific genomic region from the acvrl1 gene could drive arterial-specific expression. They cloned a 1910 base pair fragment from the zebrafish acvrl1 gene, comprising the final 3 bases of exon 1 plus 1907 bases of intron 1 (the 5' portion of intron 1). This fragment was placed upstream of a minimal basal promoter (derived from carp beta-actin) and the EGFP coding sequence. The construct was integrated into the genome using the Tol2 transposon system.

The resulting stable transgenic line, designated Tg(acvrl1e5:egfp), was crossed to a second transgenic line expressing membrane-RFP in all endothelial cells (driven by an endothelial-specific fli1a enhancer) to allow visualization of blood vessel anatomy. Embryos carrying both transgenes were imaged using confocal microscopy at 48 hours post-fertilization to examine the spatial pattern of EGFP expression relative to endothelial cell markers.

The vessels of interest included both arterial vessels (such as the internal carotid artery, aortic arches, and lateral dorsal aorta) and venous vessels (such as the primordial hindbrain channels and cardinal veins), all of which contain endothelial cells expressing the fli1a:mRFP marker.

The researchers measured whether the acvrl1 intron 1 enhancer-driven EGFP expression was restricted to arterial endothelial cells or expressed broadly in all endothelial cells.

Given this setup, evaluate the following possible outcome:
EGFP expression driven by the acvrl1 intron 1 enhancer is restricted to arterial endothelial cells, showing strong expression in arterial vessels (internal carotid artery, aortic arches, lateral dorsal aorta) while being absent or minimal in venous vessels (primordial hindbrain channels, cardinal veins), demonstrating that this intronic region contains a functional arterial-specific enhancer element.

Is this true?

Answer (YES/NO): NO